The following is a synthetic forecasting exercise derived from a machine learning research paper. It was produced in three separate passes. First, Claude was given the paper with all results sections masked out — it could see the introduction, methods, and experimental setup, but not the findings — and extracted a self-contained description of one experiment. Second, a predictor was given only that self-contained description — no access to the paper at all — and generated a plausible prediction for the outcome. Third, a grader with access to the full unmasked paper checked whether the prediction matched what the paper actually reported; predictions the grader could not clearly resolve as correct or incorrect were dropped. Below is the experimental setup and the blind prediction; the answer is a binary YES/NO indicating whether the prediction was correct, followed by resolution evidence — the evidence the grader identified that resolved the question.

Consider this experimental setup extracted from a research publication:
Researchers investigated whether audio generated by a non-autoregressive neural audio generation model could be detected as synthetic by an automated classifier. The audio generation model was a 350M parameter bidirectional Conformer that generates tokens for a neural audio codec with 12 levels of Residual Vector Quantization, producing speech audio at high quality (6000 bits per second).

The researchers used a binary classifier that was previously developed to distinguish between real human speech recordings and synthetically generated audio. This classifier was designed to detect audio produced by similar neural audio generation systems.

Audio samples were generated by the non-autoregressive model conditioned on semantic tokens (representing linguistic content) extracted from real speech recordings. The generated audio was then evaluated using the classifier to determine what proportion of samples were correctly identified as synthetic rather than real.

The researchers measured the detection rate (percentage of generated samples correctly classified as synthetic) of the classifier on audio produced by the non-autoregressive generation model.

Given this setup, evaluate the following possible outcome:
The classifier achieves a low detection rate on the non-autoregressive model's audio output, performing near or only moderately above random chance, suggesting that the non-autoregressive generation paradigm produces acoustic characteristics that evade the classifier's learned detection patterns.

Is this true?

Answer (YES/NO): NO